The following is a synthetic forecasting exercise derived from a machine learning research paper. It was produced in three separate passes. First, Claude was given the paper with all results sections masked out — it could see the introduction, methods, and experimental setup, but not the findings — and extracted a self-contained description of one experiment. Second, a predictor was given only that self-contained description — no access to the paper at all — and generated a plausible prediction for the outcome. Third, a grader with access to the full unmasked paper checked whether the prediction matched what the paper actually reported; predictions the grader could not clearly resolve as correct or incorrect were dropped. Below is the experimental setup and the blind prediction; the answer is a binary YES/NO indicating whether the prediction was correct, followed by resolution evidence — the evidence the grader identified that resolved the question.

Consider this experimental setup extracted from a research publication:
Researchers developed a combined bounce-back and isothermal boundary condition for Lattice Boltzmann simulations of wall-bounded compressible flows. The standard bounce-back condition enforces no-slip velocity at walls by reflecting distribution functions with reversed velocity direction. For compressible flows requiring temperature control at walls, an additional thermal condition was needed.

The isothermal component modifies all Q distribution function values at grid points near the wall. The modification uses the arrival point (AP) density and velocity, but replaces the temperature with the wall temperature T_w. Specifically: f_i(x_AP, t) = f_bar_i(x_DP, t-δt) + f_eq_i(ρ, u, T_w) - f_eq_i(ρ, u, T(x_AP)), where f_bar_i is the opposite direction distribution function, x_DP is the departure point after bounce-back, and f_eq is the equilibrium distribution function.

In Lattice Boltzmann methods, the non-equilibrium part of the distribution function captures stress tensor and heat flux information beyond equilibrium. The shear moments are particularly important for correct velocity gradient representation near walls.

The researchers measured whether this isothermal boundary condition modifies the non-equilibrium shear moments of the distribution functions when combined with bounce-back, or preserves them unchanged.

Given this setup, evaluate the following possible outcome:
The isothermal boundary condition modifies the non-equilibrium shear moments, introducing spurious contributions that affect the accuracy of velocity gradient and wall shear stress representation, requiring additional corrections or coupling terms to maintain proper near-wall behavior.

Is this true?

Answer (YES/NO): NO